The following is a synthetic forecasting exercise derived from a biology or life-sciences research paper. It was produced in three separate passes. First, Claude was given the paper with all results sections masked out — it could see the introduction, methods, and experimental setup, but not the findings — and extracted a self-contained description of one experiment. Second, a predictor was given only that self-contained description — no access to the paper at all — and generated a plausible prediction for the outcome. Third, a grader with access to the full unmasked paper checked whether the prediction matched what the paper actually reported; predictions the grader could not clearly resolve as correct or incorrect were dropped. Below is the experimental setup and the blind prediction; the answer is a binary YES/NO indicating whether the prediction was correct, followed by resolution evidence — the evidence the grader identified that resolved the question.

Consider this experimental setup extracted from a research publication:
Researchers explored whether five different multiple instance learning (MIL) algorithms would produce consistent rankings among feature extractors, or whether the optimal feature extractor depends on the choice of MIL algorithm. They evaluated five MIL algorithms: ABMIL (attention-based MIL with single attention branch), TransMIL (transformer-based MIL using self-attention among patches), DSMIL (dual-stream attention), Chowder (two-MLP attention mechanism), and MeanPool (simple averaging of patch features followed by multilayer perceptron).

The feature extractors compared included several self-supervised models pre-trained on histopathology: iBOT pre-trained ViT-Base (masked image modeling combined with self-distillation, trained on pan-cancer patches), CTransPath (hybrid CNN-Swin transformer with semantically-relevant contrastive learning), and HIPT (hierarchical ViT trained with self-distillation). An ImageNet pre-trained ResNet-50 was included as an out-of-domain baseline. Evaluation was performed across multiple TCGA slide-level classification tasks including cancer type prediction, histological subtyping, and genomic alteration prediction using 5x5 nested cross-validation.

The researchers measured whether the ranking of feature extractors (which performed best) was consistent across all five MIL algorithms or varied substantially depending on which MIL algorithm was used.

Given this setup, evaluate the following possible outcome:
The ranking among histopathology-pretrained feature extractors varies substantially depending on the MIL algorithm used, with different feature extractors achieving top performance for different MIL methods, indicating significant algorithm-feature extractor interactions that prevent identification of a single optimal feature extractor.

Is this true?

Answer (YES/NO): NO